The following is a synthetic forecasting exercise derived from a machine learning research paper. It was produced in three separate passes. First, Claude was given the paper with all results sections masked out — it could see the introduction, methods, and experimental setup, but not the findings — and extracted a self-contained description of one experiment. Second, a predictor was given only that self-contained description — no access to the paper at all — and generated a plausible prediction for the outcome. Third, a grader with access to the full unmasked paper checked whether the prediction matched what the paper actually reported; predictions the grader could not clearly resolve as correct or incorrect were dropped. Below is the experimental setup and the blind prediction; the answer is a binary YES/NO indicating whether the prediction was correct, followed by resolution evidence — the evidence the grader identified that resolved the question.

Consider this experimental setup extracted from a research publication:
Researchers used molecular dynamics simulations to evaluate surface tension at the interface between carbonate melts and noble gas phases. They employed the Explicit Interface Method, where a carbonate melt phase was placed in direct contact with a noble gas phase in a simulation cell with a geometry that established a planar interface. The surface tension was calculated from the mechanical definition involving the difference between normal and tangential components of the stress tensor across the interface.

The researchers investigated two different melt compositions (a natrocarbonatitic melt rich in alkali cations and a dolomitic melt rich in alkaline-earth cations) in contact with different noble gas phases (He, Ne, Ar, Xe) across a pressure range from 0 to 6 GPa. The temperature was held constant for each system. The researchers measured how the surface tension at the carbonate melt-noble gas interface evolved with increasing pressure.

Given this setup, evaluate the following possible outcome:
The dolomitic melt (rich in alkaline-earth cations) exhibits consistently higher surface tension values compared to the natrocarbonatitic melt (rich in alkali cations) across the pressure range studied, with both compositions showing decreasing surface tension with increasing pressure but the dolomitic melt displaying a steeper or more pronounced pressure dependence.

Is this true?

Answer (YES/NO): NO